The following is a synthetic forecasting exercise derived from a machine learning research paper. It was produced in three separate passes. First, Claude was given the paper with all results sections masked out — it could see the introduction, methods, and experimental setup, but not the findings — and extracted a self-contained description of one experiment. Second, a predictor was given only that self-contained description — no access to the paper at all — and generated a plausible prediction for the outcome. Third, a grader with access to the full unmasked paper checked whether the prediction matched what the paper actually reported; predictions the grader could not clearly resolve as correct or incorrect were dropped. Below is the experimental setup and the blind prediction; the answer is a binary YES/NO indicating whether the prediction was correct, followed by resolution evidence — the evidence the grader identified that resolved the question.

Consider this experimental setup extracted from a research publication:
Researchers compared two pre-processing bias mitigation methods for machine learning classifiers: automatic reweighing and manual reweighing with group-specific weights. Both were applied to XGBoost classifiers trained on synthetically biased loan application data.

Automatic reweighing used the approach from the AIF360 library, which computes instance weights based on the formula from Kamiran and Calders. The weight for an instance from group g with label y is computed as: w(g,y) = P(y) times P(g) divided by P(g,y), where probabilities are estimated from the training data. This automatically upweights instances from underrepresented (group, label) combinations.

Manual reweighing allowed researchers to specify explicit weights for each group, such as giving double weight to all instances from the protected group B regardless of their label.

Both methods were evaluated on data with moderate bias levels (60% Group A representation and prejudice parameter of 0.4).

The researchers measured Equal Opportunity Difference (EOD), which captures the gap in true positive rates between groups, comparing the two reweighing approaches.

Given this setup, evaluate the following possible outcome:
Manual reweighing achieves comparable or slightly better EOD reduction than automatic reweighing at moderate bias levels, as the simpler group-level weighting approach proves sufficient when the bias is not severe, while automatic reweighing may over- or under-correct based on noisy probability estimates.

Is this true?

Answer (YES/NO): NO